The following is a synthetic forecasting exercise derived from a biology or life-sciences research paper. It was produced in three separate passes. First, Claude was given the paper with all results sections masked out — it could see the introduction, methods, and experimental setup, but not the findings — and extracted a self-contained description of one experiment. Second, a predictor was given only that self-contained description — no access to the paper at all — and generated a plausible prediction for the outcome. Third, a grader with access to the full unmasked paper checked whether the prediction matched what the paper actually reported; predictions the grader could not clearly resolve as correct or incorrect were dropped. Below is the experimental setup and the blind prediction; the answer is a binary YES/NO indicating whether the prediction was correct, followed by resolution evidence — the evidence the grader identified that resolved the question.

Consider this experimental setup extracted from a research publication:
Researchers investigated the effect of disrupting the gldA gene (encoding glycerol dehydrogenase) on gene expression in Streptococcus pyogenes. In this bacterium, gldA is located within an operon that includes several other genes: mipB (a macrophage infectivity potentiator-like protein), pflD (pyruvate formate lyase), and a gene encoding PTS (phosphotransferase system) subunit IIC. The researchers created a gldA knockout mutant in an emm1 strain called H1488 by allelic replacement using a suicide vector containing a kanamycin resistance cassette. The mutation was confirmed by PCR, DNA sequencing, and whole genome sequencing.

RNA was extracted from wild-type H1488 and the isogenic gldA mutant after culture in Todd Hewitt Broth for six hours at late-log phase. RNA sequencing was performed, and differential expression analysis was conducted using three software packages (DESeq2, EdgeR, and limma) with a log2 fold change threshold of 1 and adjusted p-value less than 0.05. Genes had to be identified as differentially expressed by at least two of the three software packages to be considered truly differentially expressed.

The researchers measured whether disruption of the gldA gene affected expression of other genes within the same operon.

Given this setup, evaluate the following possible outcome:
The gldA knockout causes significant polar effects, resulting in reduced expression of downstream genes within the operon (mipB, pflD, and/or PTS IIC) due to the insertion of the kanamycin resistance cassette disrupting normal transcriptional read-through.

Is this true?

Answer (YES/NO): NO